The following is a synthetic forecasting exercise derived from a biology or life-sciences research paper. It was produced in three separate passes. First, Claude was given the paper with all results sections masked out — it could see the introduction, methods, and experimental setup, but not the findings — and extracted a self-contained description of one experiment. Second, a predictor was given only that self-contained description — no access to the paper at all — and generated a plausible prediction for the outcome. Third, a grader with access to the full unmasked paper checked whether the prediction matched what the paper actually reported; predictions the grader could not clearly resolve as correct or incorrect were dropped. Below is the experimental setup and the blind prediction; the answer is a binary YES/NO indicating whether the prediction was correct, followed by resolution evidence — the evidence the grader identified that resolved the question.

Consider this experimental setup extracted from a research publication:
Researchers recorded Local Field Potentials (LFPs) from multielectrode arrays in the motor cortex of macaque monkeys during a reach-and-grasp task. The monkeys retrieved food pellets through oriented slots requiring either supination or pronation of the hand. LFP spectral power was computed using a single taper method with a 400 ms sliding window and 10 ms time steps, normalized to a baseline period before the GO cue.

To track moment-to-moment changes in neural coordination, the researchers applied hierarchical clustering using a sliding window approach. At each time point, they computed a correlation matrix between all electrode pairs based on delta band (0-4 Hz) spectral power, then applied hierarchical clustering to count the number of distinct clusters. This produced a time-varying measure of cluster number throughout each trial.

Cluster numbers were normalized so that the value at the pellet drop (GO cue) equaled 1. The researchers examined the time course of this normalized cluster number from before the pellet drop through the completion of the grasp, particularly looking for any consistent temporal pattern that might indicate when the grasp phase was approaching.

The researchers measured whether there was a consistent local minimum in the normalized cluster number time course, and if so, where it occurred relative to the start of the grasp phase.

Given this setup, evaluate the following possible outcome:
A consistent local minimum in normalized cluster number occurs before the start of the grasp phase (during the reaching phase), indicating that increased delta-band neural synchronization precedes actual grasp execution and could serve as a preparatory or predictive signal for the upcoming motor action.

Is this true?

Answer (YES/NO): YES